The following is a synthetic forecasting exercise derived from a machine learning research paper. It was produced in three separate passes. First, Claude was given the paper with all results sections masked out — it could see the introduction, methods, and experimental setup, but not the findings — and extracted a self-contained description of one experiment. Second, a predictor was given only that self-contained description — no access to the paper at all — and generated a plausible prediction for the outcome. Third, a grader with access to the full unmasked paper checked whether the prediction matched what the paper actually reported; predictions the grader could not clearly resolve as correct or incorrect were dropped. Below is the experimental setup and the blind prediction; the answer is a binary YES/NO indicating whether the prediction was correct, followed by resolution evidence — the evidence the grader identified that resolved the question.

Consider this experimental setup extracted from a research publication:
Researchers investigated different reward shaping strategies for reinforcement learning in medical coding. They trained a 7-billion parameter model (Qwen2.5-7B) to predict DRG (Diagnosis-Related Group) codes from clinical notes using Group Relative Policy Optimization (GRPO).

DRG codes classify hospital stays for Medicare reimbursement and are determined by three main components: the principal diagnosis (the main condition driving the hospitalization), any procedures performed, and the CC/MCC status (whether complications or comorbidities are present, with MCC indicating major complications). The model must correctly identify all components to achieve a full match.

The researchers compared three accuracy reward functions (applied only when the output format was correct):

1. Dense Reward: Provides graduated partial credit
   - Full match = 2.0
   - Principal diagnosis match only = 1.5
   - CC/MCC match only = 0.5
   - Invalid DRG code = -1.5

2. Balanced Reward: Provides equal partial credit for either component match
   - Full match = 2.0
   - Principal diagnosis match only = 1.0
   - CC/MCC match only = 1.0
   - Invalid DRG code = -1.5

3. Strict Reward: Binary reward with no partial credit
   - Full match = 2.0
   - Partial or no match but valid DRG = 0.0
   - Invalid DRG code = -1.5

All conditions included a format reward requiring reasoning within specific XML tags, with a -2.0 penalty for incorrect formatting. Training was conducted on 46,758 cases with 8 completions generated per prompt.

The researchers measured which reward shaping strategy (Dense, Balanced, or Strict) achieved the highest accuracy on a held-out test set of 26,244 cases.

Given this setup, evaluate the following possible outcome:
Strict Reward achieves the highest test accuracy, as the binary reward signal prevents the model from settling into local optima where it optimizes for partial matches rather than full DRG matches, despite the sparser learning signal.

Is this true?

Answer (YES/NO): YES